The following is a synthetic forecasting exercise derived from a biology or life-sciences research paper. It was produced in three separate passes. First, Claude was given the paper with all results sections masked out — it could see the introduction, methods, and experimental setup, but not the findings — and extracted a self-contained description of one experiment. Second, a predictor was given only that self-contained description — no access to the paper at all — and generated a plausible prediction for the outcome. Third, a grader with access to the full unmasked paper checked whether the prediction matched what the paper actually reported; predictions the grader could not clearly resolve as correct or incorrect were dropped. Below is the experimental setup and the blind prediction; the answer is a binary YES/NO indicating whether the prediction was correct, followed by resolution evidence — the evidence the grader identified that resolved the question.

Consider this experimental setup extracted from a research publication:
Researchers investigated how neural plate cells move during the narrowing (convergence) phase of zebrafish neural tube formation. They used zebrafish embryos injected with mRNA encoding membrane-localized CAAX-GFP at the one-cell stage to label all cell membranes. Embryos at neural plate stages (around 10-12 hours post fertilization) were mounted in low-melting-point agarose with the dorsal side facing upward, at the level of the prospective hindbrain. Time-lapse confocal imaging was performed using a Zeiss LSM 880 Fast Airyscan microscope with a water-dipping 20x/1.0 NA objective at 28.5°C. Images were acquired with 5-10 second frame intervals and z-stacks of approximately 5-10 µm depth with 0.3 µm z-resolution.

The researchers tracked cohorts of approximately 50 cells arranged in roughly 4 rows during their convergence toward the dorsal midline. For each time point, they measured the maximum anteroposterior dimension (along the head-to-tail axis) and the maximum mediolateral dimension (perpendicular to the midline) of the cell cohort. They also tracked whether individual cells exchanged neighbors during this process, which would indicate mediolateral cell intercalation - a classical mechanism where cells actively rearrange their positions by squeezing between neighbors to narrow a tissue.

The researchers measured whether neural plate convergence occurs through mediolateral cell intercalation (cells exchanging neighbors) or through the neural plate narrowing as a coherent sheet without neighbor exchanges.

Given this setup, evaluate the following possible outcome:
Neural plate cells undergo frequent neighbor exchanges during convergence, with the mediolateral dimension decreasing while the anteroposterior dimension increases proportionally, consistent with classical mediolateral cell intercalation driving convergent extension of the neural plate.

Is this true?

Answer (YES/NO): NO